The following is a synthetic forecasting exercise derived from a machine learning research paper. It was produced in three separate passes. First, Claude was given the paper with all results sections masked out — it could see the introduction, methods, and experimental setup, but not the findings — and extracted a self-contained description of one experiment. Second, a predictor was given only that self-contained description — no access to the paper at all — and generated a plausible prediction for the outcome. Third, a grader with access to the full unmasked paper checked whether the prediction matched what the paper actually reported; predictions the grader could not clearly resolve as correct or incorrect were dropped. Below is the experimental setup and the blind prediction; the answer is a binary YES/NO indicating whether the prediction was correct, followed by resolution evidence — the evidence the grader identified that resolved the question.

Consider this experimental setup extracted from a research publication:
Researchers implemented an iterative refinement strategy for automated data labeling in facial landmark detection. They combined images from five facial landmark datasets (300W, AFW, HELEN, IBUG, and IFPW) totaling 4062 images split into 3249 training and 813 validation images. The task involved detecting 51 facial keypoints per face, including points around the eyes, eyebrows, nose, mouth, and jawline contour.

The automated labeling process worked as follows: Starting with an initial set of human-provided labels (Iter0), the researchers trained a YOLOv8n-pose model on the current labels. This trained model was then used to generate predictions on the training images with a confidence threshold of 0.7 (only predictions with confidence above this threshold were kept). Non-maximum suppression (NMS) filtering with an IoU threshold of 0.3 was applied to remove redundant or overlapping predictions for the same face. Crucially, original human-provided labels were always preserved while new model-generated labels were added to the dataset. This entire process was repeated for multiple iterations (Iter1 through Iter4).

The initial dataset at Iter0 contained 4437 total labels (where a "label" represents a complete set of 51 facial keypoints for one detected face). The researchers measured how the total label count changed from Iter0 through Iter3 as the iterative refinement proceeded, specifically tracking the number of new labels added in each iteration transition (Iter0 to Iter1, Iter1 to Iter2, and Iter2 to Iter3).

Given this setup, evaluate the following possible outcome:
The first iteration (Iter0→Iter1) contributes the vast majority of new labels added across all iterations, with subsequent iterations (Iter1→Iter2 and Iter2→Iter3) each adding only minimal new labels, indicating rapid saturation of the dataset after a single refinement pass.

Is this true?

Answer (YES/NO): NO